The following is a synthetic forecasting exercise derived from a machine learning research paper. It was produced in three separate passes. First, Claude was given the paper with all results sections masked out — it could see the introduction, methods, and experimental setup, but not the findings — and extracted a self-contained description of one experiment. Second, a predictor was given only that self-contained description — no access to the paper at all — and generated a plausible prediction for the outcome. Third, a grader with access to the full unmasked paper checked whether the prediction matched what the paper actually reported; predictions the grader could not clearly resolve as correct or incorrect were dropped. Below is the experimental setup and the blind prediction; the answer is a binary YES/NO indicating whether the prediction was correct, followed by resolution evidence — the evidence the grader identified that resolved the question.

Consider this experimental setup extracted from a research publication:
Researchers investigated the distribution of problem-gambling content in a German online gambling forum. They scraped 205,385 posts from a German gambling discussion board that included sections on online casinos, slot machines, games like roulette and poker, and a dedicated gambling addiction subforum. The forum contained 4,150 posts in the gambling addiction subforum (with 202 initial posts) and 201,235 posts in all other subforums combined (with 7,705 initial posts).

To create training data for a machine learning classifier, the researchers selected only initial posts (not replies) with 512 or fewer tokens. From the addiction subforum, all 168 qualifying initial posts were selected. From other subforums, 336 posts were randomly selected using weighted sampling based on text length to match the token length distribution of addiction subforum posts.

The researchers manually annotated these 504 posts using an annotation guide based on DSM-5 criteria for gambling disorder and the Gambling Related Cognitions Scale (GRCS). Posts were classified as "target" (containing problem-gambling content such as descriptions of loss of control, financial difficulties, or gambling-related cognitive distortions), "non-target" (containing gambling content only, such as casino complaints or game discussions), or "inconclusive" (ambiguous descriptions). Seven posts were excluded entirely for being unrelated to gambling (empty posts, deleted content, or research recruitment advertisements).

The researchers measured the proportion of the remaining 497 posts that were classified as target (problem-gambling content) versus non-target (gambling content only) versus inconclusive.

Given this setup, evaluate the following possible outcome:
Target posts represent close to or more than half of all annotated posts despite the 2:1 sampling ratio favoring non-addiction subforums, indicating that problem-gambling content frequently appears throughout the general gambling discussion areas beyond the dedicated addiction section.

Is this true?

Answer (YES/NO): NO